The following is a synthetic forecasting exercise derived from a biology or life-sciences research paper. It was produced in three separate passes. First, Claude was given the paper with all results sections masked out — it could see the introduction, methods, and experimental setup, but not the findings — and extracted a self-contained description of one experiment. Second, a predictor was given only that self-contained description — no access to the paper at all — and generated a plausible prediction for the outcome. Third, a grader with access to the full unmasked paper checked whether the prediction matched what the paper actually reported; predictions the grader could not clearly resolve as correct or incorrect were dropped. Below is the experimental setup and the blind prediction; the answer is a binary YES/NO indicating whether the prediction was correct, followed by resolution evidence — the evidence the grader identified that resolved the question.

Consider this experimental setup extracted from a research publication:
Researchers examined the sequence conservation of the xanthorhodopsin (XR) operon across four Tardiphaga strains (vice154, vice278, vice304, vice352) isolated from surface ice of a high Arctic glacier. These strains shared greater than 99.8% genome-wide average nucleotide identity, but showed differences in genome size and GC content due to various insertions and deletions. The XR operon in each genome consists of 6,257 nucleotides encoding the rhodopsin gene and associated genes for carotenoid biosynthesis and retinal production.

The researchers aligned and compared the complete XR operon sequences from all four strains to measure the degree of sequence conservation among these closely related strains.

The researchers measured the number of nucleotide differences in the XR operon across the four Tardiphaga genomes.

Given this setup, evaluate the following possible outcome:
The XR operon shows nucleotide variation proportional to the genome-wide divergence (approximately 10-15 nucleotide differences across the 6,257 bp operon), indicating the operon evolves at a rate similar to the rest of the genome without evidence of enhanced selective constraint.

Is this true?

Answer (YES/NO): NO